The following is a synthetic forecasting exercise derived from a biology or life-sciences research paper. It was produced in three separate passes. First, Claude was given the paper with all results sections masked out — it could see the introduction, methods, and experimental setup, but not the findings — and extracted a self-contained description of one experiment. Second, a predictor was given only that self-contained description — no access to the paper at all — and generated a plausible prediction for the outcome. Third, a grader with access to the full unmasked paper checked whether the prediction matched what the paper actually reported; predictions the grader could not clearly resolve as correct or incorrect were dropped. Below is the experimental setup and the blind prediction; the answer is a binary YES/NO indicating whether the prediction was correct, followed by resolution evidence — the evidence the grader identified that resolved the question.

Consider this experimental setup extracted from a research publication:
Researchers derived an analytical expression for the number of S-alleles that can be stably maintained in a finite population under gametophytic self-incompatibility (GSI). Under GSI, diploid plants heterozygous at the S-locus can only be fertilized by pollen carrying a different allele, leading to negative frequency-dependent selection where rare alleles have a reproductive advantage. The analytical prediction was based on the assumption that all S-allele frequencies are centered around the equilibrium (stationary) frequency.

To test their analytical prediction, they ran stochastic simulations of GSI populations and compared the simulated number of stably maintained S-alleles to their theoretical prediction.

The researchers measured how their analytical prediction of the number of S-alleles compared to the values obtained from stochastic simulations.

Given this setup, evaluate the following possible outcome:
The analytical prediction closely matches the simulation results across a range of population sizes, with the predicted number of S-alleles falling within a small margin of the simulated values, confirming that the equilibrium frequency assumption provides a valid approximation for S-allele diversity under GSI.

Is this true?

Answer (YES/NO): YES